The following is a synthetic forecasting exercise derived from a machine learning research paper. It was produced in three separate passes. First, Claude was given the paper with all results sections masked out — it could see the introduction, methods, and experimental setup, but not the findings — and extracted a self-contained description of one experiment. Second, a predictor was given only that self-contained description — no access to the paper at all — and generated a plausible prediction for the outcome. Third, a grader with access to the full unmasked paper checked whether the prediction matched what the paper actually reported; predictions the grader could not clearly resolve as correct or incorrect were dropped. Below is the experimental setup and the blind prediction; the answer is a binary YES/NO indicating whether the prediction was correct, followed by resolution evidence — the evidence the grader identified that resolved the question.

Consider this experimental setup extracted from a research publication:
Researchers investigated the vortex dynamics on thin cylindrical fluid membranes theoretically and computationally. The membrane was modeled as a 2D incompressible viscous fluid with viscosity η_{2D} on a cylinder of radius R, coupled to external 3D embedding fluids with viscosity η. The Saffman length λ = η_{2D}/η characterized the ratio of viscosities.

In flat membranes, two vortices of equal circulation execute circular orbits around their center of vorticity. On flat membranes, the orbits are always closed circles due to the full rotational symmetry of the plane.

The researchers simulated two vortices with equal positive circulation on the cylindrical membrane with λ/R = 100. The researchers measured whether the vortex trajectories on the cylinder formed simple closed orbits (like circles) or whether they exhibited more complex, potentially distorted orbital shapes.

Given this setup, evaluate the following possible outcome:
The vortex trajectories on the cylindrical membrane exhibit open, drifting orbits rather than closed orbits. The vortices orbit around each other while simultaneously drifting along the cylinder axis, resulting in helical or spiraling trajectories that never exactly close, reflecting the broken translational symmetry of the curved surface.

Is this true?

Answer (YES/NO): NO